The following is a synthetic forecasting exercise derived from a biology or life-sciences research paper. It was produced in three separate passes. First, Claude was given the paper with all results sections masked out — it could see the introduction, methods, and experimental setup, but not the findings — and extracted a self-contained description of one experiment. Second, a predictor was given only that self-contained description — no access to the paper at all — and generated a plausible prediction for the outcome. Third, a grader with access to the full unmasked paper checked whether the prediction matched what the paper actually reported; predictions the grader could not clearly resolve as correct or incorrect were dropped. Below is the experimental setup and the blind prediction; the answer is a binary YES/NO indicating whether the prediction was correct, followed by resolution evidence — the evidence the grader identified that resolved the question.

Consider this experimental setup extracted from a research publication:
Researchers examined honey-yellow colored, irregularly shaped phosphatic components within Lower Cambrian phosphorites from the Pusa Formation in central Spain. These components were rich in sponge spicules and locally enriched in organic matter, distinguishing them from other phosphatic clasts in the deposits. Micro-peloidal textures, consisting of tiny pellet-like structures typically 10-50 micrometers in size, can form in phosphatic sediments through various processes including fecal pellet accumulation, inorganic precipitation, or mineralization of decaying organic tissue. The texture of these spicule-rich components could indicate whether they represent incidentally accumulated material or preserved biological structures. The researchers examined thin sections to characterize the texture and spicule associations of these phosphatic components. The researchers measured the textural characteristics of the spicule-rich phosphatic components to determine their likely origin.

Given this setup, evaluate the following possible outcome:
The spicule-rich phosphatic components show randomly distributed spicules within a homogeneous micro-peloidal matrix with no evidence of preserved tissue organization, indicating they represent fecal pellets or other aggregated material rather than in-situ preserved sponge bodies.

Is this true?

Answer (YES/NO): NO